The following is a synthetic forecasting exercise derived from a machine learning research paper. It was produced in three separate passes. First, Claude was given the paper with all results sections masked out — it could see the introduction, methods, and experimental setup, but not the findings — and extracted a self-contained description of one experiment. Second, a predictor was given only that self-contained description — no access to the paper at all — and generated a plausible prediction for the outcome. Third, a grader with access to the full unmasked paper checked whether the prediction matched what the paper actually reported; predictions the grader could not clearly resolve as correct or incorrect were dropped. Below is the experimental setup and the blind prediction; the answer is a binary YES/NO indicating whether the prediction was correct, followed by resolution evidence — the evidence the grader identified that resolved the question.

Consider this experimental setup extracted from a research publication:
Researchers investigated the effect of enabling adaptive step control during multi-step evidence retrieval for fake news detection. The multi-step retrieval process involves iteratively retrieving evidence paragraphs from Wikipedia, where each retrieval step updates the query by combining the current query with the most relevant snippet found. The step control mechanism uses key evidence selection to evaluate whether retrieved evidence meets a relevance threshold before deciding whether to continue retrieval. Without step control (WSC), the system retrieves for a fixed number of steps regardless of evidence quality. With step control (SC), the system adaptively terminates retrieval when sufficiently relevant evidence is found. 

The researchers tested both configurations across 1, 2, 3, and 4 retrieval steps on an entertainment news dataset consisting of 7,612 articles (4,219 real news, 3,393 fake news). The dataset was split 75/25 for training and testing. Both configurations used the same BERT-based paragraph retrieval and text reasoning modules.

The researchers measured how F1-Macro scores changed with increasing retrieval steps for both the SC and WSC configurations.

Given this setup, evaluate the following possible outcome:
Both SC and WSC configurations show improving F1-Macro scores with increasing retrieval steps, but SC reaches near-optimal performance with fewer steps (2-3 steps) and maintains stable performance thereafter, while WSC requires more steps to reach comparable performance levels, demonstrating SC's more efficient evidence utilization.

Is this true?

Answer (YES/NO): NO